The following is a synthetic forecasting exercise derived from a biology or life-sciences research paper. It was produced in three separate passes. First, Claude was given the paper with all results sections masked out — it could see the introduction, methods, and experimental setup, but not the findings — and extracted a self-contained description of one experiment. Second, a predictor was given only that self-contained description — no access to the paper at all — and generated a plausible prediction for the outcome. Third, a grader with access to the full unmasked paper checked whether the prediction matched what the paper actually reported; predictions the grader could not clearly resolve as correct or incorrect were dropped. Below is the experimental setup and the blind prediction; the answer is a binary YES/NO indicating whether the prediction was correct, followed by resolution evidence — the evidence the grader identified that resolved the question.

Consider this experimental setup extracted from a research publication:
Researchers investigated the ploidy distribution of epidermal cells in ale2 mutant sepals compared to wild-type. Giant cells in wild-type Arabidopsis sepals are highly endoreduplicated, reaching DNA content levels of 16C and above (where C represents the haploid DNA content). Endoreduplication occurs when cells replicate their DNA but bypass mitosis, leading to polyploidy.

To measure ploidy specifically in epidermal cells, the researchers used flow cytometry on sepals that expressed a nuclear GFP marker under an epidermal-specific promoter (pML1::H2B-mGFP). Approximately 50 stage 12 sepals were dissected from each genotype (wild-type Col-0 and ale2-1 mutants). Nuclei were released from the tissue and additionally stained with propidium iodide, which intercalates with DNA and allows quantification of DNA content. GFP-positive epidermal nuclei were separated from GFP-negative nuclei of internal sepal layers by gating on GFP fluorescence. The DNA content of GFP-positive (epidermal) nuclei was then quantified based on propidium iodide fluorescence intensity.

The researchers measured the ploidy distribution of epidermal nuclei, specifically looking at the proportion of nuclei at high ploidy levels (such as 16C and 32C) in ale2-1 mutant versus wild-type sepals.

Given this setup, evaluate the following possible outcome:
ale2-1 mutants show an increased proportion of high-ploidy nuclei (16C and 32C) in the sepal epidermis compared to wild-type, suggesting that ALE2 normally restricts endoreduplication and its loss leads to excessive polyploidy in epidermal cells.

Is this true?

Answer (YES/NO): NO